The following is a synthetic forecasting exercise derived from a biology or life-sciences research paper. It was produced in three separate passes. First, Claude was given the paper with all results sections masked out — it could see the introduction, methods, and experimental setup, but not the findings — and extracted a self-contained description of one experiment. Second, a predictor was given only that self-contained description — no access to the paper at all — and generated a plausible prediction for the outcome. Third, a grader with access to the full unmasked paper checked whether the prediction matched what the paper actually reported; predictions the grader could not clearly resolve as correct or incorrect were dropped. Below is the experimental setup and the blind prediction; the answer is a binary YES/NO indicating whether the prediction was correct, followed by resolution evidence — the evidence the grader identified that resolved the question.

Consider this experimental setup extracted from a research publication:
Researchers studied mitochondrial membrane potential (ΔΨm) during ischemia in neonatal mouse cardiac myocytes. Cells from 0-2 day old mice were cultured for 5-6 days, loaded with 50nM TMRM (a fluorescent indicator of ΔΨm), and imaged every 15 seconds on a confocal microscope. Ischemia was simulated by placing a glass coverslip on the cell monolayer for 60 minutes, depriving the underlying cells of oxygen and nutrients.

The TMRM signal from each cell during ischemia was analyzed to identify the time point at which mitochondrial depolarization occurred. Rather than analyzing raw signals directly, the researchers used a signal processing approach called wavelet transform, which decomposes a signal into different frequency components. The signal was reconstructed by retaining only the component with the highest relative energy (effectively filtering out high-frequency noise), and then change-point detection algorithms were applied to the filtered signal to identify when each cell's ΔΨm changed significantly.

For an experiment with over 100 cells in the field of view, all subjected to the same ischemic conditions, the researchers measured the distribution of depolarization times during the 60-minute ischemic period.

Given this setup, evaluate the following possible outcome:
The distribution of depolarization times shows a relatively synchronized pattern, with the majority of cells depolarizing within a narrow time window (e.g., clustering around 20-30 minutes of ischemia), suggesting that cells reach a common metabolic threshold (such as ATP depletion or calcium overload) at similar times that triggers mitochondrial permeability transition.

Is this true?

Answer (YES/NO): NO